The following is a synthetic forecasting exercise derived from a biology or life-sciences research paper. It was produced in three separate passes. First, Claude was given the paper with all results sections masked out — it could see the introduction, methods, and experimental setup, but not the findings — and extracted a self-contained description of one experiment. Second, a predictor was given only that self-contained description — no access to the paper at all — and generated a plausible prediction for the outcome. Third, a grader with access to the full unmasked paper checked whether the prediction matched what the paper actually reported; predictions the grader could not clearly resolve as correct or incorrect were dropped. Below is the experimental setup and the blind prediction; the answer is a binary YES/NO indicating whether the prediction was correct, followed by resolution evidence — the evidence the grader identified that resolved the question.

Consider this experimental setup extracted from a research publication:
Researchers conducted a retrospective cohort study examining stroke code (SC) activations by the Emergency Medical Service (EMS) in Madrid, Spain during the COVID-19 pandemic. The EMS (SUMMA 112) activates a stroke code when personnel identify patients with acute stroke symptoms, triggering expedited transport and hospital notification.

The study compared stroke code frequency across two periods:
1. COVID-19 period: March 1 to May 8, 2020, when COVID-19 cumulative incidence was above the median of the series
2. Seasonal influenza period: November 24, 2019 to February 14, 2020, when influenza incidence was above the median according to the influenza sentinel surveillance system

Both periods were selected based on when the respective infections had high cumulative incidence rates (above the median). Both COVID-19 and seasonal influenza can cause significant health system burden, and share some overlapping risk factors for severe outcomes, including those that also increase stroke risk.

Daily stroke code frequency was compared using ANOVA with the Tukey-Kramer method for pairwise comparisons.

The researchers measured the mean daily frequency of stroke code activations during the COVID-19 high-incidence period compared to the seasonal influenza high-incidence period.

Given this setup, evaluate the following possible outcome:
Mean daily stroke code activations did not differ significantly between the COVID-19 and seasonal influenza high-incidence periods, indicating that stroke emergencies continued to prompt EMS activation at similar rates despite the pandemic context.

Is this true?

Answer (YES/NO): NO